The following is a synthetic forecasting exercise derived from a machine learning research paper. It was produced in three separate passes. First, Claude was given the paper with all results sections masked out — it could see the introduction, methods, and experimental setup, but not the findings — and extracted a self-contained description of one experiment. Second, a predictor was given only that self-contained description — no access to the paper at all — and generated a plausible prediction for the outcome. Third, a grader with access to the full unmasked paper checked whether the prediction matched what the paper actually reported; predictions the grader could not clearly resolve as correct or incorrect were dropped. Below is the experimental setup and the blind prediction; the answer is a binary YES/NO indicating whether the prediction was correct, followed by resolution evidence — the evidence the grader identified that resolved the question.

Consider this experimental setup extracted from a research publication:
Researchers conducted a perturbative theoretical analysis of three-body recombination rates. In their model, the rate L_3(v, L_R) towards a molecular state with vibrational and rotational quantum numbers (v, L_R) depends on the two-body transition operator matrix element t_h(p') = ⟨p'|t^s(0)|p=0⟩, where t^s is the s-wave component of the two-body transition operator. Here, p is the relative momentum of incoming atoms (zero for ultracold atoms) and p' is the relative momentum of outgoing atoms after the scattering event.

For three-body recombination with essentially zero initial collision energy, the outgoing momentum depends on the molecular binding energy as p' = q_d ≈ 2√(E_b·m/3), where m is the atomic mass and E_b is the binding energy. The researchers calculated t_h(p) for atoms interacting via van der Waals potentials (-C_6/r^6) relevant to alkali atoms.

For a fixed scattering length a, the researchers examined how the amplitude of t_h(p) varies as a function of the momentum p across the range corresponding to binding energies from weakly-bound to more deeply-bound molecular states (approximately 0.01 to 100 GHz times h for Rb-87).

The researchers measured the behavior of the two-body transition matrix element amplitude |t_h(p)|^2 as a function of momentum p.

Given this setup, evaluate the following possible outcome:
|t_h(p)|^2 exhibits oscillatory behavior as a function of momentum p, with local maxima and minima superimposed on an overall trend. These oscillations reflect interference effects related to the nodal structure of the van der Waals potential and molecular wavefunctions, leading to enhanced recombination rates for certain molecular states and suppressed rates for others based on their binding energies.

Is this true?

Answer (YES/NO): NO